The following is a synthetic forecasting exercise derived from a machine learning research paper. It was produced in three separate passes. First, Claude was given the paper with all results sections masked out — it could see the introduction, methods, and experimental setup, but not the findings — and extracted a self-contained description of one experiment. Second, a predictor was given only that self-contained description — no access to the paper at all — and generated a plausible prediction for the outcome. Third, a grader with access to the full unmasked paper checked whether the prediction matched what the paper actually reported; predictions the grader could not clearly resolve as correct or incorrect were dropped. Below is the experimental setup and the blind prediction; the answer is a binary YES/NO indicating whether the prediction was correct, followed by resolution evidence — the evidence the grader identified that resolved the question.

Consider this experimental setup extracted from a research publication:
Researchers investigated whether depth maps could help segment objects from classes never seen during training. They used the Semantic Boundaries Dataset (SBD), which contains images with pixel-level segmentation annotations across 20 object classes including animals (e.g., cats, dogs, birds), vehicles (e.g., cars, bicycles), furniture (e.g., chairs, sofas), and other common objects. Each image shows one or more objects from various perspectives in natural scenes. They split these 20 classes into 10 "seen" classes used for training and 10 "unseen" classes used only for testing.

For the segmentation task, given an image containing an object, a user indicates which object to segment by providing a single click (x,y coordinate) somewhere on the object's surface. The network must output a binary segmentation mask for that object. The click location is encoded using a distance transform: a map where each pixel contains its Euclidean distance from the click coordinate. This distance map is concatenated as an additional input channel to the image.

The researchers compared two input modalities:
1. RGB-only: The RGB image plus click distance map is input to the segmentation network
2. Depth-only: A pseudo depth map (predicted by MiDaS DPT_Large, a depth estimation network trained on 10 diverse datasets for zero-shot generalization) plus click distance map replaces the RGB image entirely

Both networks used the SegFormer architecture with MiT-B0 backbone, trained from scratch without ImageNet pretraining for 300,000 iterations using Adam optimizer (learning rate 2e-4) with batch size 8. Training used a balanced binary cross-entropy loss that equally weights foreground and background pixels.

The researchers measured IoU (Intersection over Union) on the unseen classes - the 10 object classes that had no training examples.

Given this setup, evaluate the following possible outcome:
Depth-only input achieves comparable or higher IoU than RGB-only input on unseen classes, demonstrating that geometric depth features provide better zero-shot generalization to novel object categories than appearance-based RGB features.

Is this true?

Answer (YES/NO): YES